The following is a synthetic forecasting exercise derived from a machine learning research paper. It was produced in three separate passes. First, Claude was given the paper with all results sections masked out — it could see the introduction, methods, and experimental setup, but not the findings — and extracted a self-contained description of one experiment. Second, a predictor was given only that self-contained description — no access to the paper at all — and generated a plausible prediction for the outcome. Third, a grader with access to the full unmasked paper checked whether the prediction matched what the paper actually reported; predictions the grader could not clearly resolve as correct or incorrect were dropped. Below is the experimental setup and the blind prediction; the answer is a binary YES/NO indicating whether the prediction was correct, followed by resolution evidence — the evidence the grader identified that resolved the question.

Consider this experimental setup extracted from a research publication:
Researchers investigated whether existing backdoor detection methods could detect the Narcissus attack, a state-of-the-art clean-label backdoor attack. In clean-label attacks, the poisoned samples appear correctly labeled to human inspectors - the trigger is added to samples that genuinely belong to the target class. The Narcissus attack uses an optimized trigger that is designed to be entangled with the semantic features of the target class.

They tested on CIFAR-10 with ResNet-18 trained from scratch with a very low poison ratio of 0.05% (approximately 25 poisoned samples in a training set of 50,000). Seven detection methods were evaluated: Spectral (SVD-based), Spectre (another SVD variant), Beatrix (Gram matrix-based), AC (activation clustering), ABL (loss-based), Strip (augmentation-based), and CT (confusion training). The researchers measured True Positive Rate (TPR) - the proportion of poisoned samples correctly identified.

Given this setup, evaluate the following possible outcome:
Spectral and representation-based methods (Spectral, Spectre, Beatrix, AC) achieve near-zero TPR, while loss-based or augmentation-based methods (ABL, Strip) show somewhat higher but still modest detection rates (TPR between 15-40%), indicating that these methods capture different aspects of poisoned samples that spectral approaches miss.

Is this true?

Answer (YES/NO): NO